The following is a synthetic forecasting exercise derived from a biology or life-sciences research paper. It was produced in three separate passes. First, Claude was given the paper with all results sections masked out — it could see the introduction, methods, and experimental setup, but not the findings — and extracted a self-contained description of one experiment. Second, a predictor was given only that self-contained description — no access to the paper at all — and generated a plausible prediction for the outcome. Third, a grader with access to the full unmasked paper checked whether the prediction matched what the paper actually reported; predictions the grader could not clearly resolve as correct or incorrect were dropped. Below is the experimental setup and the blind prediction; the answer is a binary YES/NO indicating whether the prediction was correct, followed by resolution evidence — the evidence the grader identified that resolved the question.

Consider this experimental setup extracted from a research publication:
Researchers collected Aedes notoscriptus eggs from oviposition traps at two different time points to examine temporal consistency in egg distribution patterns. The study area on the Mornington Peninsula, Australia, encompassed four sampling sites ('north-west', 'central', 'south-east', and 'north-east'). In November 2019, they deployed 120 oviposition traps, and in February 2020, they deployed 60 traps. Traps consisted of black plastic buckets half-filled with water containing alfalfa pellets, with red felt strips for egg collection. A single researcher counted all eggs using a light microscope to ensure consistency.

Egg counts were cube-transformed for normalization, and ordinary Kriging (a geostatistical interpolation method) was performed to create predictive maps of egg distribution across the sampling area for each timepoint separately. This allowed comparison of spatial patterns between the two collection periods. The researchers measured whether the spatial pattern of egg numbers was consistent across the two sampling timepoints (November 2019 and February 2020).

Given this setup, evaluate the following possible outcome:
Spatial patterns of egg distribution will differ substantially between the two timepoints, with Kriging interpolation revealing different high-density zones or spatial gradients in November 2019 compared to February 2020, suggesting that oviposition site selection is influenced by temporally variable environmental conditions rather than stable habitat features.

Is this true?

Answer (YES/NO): NO